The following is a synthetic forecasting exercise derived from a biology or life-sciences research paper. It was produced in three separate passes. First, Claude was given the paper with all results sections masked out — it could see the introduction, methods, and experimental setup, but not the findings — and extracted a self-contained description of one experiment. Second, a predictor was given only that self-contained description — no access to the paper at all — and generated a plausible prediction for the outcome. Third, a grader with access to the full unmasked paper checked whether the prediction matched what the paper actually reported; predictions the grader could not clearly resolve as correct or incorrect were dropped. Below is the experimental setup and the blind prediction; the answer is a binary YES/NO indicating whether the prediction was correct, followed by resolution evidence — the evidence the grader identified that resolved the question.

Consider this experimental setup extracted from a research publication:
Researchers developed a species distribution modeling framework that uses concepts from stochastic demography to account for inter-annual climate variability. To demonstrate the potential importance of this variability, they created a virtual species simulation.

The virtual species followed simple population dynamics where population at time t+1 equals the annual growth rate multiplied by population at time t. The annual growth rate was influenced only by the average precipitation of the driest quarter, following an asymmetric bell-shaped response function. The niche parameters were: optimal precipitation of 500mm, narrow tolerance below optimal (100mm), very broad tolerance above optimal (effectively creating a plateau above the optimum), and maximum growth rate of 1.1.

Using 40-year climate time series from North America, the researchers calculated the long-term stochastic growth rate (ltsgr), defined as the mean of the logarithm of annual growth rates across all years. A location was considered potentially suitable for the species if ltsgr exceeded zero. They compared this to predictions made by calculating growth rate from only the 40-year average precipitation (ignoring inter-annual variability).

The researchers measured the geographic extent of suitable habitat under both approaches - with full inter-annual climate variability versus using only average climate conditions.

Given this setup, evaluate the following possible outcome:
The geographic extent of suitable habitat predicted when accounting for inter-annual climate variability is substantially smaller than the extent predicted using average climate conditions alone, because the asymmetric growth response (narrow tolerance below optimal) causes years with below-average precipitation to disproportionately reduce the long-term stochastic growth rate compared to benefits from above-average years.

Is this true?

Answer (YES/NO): YES